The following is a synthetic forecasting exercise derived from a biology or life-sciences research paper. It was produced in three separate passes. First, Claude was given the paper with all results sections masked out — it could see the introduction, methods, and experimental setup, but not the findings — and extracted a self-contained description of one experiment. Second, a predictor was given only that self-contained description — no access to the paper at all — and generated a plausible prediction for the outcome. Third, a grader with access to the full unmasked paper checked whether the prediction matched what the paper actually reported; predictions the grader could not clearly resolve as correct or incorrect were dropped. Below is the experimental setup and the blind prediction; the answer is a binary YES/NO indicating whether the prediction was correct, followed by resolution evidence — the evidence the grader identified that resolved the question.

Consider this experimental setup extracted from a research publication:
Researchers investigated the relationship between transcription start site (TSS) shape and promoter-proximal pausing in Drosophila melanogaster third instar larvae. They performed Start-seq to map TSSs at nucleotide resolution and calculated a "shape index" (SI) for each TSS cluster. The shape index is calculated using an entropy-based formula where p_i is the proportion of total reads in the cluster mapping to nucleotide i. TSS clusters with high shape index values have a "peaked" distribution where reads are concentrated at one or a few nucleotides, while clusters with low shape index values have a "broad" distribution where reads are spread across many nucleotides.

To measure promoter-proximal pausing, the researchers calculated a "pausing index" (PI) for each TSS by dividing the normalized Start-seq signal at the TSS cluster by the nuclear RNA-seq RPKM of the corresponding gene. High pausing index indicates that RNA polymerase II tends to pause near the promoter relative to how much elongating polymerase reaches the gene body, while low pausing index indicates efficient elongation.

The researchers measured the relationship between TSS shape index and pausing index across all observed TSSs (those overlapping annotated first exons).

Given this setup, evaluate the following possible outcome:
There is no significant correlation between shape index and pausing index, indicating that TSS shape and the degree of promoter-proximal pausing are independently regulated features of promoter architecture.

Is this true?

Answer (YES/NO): NO